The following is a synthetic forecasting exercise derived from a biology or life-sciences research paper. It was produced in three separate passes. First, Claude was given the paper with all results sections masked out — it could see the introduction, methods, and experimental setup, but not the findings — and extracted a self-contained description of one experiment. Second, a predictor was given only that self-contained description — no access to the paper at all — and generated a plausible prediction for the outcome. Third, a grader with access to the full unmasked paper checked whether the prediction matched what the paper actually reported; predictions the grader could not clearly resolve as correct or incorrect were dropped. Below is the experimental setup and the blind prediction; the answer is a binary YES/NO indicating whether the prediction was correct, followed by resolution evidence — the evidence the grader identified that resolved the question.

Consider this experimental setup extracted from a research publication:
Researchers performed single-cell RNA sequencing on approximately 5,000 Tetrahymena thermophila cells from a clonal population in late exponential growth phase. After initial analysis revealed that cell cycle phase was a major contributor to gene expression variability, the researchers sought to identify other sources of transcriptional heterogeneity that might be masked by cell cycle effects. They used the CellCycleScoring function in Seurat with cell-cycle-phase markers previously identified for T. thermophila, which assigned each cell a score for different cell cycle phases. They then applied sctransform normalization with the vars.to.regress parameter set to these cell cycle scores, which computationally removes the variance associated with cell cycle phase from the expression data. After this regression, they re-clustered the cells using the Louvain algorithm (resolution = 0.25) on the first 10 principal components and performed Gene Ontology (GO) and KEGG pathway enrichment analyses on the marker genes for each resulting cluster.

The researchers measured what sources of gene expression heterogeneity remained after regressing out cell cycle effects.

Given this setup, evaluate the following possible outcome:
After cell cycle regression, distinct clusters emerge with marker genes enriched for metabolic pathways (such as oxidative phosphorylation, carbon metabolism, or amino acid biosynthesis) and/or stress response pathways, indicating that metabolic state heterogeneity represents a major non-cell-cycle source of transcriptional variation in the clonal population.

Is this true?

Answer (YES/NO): YES